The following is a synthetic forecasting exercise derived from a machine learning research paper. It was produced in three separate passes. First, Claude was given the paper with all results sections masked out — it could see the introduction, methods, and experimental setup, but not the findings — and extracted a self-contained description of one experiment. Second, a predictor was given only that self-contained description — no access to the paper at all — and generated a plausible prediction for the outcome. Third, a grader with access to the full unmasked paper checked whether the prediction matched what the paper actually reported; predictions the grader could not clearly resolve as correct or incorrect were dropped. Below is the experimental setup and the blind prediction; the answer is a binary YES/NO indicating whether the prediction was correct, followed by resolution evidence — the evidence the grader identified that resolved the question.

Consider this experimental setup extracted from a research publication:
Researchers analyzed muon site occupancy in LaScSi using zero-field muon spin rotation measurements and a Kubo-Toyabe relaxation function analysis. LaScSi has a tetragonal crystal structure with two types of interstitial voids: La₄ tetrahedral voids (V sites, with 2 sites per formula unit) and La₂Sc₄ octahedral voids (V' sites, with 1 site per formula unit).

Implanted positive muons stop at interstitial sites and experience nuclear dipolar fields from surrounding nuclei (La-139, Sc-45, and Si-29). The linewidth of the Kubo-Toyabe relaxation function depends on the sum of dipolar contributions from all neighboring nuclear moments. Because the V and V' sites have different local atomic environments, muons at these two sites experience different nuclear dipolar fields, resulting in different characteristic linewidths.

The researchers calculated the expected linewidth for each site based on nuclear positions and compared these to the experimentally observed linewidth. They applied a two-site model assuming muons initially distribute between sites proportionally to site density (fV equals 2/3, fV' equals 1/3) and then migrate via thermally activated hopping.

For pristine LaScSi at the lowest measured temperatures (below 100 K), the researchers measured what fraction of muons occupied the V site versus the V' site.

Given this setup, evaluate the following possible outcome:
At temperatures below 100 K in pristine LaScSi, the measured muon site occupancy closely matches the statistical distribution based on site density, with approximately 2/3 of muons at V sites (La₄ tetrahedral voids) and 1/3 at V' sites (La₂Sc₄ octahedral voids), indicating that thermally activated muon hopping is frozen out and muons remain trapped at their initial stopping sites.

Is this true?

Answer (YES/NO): YES